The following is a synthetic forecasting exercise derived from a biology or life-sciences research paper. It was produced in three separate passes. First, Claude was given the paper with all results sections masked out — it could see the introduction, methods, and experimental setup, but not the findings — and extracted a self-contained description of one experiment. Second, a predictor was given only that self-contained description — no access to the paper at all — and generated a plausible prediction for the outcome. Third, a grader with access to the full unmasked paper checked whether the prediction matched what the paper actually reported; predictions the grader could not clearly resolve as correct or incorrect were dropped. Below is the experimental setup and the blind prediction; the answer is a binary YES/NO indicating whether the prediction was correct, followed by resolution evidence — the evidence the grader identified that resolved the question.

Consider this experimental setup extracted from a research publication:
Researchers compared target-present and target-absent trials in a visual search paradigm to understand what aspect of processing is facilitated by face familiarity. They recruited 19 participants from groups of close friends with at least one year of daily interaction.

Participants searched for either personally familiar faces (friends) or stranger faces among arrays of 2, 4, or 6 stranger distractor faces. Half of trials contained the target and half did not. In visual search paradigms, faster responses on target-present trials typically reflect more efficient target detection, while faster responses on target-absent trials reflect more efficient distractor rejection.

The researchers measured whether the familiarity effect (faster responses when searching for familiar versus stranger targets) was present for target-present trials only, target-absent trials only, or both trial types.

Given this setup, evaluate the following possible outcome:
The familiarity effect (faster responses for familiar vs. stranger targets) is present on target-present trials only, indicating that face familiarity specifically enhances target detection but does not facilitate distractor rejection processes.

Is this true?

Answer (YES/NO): NO